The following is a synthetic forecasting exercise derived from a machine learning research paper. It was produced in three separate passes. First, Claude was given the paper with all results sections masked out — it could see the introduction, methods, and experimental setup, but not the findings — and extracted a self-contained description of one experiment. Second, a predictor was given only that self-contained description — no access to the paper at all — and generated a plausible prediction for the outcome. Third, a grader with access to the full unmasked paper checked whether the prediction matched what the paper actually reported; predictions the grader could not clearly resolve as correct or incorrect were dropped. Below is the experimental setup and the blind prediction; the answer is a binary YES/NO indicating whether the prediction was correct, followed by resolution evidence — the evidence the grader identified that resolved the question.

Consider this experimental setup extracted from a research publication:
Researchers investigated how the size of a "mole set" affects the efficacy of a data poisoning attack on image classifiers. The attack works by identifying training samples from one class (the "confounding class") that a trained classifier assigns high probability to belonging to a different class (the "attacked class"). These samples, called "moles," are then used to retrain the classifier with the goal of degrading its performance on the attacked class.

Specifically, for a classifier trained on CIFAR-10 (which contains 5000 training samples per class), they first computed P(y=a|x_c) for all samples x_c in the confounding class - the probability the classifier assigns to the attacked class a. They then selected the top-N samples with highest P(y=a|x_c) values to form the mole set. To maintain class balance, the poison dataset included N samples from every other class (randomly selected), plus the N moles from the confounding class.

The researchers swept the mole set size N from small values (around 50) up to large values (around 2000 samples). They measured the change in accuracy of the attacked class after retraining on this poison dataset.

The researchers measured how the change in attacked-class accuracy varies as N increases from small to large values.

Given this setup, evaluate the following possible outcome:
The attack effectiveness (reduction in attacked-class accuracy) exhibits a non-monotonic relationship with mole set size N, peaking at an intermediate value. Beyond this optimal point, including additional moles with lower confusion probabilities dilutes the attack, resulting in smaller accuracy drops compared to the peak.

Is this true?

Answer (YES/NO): YES